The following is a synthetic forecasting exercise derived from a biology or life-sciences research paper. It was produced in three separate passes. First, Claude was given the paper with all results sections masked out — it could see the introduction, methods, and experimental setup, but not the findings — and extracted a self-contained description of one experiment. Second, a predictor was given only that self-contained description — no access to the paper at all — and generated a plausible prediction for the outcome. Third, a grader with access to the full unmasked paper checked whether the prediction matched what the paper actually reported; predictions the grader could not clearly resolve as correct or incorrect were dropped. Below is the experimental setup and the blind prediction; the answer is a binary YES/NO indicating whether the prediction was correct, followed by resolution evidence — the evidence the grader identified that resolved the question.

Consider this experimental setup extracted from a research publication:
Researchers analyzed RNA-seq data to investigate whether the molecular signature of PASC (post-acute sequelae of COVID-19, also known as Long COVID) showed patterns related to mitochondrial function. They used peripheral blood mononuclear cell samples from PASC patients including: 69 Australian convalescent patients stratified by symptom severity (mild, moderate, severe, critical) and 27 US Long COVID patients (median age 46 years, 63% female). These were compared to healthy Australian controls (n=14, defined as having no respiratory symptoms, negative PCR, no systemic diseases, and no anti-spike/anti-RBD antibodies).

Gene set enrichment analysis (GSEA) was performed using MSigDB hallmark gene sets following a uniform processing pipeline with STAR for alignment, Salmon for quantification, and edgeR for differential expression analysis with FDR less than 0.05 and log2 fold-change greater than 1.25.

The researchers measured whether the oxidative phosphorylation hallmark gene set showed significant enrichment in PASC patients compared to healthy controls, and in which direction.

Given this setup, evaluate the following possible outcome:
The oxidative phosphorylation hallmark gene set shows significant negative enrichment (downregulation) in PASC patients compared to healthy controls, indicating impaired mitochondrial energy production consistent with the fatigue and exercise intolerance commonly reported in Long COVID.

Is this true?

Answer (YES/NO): NO